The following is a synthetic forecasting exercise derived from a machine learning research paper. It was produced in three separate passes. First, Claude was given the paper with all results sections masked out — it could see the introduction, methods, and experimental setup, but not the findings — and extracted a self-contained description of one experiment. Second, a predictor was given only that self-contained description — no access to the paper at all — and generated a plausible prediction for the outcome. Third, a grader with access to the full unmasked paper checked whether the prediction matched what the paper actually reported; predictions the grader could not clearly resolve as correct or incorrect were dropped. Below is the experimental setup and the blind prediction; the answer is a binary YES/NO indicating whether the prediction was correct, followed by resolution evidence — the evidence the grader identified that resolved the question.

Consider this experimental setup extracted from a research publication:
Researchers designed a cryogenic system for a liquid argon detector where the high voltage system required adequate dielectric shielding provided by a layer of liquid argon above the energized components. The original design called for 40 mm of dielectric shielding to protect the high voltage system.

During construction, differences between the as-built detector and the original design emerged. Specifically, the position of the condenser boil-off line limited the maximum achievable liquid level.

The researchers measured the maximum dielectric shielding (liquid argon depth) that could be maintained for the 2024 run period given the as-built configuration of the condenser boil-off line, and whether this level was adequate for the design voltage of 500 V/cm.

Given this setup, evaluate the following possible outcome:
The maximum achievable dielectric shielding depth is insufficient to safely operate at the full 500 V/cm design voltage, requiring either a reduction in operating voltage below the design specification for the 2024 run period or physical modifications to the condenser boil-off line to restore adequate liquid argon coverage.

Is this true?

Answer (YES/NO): NO